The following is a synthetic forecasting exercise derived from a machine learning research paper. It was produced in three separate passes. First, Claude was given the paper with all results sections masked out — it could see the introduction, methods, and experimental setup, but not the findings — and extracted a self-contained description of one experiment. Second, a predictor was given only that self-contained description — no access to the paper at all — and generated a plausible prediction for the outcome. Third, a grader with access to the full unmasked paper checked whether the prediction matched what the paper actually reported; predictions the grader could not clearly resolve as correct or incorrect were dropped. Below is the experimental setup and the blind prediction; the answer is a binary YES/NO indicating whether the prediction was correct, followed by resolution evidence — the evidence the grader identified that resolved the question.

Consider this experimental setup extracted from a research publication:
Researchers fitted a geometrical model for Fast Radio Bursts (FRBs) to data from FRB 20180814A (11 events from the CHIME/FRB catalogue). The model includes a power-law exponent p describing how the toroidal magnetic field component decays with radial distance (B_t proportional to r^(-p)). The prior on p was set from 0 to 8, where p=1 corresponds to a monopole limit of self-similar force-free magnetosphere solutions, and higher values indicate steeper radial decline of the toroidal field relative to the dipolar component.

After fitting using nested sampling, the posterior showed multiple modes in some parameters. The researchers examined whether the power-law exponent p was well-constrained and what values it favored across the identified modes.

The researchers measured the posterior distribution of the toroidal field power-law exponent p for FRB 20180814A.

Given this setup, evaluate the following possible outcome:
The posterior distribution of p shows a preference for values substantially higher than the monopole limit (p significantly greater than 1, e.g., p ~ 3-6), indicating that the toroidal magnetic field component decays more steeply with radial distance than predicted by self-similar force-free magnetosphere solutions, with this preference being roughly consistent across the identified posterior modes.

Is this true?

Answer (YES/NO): YES